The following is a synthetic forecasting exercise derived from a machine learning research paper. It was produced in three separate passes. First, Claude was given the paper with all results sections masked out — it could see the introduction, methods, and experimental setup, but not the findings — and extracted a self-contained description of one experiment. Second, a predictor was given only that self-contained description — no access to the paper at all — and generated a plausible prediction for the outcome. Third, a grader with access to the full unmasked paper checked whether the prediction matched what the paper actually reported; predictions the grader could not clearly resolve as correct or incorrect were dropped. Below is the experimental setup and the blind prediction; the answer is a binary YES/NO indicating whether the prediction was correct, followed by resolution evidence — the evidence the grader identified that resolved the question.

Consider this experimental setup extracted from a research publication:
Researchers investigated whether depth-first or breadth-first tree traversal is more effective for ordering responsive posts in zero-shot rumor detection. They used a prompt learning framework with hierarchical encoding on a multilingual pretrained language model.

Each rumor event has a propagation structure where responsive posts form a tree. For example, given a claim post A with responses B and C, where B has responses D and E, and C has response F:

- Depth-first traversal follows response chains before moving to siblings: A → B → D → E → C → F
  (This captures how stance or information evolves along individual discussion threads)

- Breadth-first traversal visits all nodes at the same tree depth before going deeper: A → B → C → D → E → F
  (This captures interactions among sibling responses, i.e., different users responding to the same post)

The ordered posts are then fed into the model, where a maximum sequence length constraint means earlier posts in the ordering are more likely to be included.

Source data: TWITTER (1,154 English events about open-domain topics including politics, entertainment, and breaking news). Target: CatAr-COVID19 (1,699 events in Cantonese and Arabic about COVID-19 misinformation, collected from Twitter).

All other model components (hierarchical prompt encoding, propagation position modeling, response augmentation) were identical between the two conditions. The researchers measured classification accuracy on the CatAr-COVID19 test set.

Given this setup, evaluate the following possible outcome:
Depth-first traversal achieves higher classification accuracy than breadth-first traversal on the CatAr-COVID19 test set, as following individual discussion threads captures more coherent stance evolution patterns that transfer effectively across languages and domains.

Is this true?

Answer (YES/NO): YES